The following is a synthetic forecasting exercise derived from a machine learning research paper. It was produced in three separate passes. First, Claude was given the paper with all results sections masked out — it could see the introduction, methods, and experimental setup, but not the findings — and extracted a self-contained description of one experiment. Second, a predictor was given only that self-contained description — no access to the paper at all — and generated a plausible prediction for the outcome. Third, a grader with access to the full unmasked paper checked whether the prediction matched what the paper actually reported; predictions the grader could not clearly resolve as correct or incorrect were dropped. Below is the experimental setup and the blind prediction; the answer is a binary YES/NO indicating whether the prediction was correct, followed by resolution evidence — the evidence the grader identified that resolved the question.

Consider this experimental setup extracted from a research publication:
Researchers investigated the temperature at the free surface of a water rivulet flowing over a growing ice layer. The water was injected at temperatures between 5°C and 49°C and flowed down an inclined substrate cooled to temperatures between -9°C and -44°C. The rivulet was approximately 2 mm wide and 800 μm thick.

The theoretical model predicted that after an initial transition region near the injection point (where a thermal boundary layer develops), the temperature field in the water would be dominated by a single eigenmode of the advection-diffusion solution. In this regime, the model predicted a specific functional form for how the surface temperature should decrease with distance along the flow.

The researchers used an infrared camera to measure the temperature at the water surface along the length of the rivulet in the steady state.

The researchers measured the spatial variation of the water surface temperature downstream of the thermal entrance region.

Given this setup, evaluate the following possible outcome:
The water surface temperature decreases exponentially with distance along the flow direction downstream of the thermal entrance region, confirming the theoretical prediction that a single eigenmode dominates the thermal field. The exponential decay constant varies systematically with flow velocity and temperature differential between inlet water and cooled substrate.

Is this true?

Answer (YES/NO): NO